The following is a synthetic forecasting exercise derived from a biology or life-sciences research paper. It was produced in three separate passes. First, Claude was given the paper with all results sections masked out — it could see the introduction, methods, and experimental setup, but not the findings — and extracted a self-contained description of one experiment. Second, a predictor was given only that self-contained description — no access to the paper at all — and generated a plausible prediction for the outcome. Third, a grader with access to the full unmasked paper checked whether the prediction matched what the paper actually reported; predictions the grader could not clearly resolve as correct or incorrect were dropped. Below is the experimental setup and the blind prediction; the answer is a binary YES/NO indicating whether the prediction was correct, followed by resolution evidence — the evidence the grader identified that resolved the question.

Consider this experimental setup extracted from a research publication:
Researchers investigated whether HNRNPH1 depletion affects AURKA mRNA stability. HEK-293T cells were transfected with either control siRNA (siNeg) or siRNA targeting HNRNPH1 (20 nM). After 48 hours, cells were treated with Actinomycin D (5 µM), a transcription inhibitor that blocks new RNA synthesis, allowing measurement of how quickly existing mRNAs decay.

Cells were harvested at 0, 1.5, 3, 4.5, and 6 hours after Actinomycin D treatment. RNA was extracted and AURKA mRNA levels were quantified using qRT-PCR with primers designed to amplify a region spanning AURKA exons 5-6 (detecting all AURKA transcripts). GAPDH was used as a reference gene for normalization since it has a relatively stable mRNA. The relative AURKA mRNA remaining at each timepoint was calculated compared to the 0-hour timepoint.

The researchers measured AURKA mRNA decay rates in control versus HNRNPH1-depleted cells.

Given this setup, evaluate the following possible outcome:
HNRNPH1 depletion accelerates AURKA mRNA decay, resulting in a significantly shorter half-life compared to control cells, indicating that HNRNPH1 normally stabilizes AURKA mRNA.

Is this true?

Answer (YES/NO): YES